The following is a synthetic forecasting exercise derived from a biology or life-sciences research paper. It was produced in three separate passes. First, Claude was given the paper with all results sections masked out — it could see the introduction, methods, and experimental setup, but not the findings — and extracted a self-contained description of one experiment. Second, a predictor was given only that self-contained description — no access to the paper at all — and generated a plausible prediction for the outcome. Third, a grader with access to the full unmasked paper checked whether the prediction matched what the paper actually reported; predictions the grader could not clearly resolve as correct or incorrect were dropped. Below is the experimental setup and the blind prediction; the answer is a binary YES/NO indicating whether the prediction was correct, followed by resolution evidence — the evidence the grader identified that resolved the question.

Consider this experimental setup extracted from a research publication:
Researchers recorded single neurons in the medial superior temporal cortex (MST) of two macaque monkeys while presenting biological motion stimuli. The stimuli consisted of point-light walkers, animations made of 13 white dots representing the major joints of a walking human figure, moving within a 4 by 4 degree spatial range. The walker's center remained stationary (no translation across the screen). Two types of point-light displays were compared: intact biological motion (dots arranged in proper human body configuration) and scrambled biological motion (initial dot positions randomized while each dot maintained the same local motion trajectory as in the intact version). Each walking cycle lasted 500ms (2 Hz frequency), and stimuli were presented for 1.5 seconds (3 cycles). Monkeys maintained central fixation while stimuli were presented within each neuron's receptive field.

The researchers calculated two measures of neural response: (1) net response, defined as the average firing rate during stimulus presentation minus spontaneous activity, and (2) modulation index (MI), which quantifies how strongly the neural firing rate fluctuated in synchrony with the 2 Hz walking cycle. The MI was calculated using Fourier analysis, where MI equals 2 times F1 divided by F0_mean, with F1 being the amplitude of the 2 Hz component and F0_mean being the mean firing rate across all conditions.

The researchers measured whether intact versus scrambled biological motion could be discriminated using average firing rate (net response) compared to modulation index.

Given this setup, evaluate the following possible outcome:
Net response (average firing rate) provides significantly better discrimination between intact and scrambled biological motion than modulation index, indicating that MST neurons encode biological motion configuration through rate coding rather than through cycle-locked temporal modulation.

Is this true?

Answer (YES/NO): NO